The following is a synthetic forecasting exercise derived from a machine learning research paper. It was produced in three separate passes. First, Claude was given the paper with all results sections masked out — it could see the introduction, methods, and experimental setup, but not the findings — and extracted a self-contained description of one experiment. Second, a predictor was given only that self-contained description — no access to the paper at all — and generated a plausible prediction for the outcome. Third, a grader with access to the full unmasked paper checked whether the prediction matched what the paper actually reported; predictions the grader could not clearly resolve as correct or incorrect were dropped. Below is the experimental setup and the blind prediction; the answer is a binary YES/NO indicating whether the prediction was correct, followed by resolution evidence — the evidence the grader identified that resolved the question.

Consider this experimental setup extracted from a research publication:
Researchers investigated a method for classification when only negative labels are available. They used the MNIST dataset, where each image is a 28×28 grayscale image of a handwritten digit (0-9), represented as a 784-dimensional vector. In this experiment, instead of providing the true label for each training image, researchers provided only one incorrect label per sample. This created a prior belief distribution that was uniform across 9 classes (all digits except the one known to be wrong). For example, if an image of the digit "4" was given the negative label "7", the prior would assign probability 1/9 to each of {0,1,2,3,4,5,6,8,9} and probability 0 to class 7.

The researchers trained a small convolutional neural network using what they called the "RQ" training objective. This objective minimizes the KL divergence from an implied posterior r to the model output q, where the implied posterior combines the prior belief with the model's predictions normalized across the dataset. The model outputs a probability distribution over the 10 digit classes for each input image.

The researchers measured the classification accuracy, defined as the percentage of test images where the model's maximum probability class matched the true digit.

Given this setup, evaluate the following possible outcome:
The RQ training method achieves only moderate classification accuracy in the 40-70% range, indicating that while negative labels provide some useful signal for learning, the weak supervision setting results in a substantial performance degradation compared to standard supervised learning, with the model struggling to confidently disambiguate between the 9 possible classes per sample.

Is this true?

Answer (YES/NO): NO